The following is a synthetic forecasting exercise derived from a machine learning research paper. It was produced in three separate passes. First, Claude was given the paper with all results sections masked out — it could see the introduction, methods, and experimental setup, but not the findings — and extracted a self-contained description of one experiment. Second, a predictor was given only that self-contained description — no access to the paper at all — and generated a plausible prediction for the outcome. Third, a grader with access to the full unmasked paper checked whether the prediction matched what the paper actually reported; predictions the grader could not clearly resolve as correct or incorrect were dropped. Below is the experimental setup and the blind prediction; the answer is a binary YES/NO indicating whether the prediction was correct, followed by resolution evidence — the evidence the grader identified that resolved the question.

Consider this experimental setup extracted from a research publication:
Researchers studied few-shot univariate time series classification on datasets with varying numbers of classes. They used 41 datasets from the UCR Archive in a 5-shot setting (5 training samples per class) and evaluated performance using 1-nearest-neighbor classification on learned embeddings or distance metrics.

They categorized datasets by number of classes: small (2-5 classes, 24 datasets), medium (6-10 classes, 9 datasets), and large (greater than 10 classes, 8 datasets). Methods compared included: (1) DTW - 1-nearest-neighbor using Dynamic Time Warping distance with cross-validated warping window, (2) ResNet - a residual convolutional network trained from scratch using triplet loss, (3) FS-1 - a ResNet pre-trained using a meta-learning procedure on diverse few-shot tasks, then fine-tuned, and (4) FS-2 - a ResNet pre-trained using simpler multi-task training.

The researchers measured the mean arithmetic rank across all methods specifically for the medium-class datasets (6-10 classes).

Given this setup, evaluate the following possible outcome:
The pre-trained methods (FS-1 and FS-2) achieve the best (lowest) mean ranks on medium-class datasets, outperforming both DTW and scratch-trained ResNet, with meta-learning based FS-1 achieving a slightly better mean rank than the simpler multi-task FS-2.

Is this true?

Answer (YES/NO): NO